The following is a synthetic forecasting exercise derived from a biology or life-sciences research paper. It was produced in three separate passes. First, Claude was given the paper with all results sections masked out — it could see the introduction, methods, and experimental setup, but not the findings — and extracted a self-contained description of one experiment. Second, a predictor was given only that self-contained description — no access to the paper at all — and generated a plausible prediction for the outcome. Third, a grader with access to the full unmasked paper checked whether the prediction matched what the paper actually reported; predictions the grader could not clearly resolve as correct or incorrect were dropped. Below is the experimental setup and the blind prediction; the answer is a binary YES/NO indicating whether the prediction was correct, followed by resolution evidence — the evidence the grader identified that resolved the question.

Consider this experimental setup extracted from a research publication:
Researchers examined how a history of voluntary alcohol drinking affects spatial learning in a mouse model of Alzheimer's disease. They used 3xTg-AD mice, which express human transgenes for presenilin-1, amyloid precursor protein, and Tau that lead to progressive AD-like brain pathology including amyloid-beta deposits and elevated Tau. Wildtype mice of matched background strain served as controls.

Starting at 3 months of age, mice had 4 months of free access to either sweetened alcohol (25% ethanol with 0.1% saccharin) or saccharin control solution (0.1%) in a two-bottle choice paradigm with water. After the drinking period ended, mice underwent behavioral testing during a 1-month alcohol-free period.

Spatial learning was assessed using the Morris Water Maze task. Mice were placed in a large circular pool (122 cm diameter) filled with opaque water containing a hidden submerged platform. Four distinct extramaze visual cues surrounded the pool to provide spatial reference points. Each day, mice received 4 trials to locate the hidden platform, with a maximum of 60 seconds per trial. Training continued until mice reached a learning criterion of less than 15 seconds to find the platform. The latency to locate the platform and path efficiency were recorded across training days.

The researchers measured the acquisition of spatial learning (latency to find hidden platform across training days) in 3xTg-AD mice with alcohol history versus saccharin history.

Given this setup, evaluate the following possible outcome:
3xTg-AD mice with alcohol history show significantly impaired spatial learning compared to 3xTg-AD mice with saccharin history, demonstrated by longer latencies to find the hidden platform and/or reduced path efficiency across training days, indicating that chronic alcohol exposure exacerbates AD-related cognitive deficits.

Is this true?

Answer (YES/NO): NO